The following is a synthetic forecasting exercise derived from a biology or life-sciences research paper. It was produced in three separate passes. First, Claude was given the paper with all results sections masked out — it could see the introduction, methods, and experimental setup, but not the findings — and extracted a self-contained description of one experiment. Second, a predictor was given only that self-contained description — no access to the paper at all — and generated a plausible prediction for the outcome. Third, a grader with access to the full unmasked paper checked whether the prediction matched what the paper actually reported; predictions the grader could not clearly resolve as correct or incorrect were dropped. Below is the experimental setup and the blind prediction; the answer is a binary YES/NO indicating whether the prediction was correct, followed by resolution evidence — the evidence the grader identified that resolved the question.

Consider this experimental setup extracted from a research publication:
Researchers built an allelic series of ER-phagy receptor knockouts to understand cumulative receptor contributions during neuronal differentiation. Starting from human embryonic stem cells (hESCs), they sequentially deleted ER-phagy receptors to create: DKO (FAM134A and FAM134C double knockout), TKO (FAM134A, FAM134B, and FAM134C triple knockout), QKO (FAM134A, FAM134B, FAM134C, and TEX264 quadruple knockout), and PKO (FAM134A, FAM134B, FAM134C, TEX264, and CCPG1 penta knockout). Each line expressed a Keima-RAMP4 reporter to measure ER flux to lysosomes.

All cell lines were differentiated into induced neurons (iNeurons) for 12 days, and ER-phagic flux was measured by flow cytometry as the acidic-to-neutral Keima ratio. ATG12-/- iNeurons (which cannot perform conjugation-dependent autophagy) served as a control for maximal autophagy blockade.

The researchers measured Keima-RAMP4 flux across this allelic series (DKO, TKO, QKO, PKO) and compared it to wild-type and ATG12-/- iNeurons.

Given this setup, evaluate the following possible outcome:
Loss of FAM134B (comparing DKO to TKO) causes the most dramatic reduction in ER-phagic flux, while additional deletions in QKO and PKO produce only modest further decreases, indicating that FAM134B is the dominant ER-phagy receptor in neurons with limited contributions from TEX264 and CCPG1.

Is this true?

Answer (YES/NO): NO